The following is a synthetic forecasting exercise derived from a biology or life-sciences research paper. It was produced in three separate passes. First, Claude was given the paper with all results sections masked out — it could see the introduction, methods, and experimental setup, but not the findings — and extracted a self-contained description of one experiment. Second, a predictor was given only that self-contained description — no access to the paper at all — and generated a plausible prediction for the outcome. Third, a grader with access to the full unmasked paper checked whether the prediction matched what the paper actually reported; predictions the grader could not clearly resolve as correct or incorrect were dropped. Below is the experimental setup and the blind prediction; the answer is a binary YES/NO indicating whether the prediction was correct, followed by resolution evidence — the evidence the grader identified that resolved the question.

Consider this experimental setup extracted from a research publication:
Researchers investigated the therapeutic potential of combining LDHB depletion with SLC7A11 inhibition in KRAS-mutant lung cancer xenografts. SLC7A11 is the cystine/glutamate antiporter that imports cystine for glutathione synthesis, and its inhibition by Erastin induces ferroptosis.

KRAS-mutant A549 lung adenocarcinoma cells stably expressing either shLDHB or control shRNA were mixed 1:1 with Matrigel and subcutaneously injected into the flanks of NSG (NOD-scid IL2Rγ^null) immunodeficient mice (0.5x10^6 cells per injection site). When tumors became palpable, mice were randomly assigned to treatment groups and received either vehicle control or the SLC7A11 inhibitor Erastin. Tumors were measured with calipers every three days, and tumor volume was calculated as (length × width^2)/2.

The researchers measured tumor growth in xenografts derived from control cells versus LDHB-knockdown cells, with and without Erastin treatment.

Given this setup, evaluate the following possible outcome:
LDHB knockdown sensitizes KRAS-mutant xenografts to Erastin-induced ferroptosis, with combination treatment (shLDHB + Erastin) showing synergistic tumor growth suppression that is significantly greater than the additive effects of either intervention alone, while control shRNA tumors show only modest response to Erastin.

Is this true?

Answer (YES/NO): YES